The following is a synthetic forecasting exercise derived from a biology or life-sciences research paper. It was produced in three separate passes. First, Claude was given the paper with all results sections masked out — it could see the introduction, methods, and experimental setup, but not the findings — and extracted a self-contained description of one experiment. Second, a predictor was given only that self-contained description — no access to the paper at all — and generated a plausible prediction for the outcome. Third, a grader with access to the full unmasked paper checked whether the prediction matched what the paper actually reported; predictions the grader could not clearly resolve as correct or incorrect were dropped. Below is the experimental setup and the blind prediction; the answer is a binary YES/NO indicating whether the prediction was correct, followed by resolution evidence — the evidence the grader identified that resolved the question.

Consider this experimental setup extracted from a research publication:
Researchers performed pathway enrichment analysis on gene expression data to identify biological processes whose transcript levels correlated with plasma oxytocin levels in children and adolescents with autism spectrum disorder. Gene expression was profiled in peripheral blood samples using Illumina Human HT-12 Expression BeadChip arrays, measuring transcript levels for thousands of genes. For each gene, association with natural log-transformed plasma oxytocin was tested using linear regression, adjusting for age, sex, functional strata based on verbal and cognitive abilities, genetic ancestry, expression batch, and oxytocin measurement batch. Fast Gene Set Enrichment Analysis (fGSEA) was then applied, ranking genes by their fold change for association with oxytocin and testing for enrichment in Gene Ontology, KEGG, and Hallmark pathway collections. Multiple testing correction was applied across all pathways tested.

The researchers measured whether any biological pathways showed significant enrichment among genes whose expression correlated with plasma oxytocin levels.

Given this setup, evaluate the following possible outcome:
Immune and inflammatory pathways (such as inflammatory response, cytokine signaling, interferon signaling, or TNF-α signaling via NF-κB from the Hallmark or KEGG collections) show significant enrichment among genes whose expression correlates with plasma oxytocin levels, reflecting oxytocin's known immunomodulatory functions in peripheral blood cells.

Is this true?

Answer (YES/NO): YES